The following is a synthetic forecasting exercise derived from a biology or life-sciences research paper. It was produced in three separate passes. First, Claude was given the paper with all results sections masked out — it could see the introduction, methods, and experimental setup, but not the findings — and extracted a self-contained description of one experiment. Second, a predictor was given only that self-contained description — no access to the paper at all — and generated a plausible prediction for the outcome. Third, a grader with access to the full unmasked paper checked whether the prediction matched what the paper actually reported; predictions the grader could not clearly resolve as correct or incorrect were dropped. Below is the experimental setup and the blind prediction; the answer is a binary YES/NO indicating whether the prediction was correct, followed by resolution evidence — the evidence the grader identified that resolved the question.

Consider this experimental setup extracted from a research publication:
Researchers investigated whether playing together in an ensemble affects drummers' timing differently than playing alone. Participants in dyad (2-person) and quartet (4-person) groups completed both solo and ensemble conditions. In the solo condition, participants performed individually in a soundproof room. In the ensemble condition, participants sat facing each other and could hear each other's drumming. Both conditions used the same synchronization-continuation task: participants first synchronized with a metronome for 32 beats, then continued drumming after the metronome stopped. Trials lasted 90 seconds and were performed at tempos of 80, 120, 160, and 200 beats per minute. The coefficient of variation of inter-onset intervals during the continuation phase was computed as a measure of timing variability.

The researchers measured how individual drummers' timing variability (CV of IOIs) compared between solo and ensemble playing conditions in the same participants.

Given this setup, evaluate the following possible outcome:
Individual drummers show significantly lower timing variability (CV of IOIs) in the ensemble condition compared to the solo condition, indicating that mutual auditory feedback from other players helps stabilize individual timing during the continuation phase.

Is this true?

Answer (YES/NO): NO